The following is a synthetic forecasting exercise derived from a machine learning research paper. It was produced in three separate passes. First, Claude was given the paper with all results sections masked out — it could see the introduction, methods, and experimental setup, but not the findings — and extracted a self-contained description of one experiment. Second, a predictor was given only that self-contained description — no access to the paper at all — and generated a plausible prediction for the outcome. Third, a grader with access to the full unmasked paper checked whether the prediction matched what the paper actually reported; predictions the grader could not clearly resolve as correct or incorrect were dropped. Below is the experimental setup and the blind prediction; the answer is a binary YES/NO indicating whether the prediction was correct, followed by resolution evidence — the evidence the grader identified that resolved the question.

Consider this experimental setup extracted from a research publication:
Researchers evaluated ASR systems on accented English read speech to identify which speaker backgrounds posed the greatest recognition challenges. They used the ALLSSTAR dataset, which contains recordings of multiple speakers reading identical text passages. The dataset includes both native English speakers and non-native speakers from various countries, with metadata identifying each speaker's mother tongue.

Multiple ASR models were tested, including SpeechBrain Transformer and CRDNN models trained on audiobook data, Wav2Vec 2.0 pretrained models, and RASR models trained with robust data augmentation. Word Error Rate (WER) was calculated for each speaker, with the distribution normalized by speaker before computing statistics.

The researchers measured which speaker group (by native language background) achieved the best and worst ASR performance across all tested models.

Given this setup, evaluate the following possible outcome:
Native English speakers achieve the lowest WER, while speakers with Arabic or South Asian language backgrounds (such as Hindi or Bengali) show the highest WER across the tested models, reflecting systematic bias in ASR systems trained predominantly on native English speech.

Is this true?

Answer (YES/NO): NO